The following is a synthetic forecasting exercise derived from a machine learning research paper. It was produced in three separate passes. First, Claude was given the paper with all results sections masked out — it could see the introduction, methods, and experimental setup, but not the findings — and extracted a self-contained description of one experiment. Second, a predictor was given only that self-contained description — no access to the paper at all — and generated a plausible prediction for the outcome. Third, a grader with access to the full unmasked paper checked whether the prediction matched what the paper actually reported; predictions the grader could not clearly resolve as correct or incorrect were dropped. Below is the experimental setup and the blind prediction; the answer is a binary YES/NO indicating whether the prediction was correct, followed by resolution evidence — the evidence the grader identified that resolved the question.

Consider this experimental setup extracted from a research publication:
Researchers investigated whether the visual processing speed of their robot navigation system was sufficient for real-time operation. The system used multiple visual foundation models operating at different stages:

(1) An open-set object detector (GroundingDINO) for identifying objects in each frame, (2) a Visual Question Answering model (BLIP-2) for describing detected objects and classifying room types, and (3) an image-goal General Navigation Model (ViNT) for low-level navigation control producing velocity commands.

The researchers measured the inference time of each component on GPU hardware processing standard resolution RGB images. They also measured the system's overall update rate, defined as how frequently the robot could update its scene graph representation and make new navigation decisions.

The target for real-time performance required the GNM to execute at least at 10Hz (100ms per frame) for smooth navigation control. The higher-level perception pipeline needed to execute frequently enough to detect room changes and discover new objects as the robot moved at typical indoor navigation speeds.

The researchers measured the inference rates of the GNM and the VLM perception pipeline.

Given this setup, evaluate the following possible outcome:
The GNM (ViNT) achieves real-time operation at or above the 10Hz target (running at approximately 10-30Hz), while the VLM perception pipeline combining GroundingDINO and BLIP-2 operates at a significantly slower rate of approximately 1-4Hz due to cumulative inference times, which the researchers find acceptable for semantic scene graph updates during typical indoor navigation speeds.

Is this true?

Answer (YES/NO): YES